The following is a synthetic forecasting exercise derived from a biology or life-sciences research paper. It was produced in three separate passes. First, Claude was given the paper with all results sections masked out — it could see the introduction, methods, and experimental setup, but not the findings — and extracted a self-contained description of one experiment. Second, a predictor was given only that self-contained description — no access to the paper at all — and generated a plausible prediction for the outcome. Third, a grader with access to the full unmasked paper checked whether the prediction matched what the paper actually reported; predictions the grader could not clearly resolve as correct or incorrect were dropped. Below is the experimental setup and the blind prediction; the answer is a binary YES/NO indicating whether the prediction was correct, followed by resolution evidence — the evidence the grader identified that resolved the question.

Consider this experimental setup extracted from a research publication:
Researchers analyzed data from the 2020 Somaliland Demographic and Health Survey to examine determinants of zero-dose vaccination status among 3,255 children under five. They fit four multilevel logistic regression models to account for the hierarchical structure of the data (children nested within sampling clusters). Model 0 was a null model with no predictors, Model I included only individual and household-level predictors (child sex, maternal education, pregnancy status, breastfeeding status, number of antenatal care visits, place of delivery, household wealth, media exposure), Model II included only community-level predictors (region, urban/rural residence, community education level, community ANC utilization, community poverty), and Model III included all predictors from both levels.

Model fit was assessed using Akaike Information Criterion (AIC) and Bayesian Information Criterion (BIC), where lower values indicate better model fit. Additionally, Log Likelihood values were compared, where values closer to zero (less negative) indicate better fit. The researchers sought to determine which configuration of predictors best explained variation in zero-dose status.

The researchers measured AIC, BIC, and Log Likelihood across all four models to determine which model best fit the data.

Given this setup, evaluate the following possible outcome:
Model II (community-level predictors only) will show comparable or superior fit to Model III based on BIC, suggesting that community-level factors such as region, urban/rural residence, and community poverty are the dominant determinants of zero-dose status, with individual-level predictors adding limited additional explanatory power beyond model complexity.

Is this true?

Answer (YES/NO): NO